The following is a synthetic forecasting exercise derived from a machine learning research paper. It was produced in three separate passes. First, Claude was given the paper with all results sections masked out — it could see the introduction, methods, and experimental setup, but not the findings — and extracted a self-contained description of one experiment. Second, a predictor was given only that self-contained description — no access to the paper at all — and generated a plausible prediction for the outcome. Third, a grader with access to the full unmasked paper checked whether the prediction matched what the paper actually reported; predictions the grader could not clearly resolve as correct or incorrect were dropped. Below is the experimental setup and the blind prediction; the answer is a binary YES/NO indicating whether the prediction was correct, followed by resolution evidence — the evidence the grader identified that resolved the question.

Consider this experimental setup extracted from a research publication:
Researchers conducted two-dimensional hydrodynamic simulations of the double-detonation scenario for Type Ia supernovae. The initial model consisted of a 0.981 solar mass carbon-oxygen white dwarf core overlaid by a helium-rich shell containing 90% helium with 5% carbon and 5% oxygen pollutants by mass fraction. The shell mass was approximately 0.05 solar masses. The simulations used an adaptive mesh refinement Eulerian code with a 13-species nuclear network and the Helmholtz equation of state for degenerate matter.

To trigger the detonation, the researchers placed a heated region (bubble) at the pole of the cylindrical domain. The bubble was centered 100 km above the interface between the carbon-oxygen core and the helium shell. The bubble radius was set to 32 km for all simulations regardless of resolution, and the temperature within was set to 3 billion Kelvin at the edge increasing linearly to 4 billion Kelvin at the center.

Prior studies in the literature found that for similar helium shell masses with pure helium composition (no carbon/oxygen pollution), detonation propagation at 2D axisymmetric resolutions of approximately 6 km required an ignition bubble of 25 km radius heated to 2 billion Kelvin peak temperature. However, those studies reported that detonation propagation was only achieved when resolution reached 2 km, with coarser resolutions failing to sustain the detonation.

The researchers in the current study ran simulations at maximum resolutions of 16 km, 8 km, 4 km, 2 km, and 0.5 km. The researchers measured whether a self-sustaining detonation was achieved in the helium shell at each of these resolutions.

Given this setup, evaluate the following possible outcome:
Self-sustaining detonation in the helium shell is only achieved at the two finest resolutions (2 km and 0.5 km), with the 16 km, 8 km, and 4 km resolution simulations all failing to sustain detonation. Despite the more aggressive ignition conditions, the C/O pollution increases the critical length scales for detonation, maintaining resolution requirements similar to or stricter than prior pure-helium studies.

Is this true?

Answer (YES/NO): NO